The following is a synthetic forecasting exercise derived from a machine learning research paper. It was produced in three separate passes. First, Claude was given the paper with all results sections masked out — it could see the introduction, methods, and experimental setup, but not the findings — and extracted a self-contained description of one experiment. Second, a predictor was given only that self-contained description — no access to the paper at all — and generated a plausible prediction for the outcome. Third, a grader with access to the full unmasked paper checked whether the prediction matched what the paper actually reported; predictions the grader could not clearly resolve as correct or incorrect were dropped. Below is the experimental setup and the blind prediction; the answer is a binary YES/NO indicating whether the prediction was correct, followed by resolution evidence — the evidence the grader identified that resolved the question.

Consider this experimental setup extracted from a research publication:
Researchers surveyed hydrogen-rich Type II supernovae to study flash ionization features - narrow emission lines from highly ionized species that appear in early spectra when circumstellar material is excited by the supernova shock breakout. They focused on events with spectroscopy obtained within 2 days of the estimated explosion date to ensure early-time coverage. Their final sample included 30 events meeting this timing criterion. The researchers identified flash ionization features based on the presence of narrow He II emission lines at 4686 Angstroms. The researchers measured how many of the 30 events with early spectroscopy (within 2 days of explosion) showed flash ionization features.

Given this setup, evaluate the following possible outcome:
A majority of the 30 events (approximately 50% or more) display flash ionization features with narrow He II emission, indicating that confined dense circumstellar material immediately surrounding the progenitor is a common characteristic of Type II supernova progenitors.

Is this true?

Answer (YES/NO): YES